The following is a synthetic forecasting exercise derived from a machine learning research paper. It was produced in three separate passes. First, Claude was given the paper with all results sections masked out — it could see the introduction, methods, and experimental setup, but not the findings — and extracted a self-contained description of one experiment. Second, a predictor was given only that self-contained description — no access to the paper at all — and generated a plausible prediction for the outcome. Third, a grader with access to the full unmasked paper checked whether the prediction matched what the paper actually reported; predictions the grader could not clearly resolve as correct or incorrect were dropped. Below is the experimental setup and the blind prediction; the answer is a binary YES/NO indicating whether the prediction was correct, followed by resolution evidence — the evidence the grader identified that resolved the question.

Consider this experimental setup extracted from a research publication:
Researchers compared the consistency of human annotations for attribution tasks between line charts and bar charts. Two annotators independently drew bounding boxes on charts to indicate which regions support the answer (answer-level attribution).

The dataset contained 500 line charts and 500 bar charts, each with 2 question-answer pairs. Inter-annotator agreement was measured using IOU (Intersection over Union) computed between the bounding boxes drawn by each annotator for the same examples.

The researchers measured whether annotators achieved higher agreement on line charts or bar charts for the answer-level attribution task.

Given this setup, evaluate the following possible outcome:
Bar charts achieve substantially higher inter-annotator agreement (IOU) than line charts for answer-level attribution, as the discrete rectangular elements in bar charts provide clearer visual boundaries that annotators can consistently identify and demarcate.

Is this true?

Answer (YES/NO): NO